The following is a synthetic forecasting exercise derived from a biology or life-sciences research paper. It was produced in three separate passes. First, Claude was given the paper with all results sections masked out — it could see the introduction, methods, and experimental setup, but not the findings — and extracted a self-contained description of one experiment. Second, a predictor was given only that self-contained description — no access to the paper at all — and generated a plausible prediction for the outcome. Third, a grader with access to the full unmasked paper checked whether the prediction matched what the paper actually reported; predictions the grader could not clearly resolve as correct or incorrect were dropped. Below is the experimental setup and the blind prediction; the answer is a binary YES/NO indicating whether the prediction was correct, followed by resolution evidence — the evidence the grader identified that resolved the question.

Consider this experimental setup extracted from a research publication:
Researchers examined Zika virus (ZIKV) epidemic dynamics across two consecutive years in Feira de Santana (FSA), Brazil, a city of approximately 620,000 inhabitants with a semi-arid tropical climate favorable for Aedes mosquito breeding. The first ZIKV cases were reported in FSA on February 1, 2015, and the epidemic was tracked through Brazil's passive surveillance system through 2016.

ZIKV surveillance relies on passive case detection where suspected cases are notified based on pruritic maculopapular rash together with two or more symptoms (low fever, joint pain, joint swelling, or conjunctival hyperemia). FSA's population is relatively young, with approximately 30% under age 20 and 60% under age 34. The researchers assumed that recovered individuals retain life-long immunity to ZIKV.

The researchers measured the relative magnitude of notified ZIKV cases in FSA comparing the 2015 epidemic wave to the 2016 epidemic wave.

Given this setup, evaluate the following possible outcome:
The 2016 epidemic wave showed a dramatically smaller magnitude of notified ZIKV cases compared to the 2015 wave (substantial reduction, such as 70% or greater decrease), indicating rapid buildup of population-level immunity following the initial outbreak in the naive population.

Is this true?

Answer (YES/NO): YES